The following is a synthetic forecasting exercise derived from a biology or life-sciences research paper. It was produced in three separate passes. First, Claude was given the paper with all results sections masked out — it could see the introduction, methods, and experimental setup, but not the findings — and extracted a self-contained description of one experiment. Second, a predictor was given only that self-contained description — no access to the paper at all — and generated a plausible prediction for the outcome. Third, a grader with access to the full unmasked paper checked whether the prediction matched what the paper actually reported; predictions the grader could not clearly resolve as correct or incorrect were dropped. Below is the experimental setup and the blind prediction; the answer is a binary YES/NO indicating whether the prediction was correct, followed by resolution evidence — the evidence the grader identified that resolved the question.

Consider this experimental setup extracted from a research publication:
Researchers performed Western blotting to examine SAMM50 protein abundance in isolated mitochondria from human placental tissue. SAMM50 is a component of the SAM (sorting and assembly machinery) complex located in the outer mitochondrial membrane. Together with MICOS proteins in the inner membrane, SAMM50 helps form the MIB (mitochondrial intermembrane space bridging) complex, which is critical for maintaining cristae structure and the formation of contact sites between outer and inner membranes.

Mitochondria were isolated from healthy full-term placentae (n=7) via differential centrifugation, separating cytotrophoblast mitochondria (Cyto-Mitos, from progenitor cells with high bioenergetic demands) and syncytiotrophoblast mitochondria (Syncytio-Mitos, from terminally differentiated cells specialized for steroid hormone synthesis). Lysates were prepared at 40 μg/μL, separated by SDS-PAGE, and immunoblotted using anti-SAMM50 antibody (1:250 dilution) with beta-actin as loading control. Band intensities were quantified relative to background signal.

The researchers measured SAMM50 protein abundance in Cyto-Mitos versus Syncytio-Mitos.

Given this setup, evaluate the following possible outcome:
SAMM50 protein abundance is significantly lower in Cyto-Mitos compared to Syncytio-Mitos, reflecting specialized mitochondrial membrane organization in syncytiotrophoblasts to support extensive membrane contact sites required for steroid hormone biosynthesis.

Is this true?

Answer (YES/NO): NO